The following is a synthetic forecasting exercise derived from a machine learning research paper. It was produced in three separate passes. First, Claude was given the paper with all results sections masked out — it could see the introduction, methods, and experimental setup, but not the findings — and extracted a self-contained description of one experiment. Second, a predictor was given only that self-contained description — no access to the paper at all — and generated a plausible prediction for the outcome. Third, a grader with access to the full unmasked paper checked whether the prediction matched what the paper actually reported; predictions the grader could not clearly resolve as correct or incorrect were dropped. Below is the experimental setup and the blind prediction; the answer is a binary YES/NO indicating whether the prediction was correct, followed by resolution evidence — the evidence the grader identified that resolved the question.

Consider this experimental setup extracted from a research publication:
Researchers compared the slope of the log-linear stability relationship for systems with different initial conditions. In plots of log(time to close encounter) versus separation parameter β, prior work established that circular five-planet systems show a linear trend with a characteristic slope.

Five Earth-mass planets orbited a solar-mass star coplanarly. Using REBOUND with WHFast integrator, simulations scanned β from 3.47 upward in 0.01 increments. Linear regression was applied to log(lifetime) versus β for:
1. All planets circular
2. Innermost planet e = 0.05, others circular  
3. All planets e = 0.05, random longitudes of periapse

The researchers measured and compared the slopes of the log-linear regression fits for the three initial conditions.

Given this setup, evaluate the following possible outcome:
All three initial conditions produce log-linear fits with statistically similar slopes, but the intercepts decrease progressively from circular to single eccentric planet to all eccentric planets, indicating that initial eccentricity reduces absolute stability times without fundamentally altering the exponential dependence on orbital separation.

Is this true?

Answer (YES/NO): NO